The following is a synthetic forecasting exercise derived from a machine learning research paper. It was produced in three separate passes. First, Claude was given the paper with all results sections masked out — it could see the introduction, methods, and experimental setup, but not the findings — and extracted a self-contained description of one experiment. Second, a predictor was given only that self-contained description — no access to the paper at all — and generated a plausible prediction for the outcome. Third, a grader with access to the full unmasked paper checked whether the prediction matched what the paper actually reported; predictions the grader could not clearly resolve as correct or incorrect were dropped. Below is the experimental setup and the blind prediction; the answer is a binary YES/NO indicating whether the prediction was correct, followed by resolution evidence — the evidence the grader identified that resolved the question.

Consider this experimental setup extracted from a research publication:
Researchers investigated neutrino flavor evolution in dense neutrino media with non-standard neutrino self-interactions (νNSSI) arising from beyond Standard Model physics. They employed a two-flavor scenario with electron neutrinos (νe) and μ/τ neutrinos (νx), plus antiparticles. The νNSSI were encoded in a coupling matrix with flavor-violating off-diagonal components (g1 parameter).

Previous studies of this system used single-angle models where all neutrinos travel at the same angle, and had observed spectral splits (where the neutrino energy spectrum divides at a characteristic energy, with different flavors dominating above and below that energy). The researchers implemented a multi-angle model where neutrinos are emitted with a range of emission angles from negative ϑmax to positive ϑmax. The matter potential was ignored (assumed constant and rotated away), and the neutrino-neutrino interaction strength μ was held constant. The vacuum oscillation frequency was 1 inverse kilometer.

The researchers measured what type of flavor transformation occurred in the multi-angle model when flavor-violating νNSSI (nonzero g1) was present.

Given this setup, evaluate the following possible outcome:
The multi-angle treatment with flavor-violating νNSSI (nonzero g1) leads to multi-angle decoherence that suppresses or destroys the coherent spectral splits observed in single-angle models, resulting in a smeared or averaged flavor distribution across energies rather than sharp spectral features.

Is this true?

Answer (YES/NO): YES